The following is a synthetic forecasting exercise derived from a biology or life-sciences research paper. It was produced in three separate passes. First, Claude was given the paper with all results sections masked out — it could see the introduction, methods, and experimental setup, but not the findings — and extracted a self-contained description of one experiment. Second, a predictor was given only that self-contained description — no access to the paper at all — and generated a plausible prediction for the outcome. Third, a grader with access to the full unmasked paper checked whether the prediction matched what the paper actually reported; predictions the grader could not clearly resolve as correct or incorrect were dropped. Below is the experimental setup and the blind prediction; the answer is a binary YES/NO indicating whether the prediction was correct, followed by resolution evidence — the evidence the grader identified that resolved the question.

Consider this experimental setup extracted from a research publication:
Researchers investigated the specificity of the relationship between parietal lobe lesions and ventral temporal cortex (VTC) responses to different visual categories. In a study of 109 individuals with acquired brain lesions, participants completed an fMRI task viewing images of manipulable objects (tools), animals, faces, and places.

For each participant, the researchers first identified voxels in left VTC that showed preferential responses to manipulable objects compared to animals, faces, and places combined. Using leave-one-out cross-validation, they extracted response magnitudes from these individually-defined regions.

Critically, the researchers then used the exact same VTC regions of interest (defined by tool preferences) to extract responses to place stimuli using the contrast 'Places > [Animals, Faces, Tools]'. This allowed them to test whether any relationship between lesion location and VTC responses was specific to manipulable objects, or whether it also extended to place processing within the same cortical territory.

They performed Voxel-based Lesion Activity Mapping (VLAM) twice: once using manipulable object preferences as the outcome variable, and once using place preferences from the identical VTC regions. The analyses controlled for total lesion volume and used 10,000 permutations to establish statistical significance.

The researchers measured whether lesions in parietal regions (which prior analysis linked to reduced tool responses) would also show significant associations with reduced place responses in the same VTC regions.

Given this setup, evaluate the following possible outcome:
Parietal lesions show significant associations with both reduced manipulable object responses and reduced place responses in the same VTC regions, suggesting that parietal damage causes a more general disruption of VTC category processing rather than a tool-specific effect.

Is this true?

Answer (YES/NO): NO